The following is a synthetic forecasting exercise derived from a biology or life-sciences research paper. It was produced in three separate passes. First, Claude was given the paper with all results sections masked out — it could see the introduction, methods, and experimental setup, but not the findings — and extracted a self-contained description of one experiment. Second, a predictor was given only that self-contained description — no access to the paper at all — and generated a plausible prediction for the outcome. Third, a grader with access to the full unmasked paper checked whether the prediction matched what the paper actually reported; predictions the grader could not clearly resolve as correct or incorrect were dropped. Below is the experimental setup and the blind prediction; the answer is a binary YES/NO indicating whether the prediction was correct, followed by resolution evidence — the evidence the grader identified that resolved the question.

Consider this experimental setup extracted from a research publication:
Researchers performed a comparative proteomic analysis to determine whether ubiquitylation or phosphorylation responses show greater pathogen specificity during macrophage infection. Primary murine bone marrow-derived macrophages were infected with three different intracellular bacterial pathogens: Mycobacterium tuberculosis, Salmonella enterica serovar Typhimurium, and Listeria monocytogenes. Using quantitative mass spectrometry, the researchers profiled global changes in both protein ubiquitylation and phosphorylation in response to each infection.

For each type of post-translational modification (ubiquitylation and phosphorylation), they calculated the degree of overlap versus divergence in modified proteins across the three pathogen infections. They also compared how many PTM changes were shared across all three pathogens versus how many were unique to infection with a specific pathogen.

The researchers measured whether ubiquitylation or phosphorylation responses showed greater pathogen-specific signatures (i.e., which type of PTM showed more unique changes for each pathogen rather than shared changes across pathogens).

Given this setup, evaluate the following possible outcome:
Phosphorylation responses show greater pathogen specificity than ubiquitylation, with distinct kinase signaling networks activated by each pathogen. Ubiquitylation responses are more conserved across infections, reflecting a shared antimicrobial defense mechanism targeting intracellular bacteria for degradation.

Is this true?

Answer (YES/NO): NO